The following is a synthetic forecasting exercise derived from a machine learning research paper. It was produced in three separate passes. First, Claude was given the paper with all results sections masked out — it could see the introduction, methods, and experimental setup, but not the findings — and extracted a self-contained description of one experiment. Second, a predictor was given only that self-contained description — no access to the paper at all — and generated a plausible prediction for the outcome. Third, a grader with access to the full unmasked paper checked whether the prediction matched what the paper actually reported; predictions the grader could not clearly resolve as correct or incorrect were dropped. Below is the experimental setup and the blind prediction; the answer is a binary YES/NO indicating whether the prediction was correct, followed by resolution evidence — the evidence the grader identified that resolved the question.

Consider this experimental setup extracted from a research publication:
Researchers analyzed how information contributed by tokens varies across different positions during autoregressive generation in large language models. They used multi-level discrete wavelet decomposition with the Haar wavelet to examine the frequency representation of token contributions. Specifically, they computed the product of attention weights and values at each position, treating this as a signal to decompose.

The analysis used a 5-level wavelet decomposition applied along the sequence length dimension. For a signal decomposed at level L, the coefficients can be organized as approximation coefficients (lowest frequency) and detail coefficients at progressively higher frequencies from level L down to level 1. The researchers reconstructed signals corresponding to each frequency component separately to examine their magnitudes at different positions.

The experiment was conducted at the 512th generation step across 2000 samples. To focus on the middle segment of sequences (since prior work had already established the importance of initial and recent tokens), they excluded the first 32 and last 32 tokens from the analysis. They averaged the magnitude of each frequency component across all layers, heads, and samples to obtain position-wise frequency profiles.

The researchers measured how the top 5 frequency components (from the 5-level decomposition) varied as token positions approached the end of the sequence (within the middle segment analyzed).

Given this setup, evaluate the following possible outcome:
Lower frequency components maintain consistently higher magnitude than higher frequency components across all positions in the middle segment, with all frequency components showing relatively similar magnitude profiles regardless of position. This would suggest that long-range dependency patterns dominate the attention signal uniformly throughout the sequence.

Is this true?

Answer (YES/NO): NO